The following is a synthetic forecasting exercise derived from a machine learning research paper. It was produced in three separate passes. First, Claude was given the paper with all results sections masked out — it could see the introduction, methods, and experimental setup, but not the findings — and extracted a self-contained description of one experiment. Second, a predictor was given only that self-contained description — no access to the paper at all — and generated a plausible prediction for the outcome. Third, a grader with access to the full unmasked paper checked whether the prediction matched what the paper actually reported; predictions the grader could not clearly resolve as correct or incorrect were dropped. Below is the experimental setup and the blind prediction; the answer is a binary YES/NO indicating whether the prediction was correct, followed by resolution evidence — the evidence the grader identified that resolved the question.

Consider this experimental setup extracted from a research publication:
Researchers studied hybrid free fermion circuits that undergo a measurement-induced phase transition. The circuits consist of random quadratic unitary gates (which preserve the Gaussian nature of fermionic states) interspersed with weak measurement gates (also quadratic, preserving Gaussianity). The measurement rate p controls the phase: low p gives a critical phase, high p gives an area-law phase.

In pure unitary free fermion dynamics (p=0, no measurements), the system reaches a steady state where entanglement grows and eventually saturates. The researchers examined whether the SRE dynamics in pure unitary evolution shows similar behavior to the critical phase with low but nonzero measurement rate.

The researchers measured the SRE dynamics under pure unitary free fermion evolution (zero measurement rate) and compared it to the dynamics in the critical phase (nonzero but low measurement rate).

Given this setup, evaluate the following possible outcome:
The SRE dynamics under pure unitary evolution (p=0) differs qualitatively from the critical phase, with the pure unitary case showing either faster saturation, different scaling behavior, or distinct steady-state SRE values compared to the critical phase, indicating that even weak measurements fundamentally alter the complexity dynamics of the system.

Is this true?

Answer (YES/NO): YES